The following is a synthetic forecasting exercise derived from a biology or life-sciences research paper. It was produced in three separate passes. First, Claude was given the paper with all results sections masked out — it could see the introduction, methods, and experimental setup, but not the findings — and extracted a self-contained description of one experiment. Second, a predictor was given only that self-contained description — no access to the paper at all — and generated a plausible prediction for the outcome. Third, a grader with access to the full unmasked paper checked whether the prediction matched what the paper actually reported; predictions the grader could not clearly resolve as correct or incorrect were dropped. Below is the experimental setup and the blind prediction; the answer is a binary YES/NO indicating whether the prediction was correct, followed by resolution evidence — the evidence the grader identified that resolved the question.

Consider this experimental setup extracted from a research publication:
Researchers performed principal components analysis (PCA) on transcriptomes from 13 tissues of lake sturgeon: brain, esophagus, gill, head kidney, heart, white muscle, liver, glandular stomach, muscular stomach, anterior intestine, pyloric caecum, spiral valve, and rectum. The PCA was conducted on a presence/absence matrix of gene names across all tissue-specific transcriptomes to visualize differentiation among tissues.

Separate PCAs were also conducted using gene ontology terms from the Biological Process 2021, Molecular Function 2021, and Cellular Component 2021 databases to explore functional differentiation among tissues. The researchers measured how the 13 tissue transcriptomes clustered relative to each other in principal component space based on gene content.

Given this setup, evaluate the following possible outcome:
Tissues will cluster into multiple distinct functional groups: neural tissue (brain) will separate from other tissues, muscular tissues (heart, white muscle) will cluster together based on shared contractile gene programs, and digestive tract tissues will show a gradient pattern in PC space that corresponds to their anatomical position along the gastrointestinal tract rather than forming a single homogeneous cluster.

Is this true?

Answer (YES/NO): NO